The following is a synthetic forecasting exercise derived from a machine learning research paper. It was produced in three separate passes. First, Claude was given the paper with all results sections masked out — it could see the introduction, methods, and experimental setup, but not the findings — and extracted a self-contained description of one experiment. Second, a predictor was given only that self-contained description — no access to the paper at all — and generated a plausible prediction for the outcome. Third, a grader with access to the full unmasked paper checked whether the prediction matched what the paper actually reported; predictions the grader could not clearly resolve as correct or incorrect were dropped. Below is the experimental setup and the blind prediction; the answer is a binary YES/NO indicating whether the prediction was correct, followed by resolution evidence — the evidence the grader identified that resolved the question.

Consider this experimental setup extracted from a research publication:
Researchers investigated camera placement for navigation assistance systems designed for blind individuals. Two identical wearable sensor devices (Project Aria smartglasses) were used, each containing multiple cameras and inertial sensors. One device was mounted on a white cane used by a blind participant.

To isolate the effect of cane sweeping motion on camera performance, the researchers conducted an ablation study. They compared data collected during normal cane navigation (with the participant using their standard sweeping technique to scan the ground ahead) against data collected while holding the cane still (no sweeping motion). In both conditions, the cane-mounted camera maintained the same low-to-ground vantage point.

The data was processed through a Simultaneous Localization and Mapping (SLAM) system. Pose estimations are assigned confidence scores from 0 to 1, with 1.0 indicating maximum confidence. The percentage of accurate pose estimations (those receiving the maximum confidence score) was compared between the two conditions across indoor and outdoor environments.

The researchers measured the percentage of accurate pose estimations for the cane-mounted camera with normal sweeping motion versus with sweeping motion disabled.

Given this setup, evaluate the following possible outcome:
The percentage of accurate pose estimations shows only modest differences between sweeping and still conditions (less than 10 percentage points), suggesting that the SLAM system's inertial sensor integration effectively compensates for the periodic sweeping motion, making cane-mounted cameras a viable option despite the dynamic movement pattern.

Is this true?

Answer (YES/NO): NO